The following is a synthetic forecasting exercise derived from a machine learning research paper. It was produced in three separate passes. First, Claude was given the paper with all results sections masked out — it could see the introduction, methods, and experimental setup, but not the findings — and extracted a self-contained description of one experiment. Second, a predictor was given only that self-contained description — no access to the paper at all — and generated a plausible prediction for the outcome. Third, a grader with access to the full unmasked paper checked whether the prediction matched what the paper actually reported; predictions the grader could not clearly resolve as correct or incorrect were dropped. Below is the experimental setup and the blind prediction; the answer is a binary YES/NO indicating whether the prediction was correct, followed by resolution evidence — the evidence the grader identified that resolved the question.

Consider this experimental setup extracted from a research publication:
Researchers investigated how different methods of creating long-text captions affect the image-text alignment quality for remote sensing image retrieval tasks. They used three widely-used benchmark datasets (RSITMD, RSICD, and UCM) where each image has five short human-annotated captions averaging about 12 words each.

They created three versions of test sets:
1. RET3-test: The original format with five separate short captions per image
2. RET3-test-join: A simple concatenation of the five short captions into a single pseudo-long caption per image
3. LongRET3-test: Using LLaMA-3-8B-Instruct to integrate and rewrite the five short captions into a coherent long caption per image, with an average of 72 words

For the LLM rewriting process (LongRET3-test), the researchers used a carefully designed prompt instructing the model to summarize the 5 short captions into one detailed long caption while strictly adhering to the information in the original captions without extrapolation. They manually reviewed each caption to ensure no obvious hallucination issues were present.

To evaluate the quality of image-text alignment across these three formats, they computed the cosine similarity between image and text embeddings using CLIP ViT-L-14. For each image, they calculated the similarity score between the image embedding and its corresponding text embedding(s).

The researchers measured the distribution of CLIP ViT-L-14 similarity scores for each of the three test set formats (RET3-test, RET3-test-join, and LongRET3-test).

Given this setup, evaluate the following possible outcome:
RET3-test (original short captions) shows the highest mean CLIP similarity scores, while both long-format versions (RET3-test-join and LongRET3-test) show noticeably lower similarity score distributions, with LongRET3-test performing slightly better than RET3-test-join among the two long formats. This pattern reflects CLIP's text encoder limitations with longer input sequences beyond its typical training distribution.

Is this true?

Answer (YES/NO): NO